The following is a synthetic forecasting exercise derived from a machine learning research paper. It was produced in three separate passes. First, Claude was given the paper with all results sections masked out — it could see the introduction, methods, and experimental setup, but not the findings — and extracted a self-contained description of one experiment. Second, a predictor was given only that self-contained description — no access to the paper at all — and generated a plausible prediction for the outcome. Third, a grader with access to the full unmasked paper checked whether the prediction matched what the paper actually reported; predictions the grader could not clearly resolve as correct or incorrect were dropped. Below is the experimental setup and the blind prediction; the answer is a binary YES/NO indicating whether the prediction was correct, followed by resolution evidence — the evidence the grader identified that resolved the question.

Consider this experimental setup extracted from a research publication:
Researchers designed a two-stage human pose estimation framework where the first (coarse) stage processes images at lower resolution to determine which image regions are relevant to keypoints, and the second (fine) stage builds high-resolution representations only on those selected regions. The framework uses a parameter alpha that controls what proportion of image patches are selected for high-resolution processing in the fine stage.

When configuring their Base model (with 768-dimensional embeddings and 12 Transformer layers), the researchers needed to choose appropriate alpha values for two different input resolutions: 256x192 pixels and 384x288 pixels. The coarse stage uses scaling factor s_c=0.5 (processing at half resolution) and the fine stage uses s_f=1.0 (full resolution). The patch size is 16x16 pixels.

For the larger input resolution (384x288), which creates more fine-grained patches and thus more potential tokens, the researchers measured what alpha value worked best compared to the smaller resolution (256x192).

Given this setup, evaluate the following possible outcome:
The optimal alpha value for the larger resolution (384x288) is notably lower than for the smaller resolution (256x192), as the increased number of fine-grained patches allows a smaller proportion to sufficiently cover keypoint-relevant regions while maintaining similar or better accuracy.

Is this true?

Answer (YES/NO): YES